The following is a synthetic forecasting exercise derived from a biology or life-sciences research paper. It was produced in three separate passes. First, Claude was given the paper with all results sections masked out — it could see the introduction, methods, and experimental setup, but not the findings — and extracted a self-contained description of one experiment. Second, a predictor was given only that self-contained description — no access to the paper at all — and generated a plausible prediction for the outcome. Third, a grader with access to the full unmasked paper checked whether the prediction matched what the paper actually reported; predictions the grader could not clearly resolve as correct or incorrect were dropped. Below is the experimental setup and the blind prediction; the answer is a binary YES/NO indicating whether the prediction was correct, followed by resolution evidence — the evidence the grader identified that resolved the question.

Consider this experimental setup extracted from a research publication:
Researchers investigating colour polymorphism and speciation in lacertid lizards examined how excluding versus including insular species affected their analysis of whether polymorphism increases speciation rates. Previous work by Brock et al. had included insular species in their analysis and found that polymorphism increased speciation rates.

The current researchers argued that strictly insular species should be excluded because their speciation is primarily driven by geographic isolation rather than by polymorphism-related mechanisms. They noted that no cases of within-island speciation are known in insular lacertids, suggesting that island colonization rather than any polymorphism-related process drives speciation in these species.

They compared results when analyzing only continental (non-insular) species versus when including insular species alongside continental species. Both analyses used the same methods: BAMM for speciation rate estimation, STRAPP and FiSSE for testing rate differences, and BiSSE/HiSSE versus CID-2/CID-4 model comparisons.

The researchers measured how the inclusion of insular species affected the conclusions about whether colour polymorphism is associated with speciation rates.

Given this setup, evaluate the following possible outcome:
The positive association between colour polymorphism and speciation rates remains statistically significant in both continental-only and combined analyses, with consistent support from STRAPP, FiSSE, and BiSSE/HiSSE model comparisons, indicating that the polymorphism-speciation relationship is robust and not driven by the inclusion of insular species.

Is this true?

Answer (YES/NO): NO